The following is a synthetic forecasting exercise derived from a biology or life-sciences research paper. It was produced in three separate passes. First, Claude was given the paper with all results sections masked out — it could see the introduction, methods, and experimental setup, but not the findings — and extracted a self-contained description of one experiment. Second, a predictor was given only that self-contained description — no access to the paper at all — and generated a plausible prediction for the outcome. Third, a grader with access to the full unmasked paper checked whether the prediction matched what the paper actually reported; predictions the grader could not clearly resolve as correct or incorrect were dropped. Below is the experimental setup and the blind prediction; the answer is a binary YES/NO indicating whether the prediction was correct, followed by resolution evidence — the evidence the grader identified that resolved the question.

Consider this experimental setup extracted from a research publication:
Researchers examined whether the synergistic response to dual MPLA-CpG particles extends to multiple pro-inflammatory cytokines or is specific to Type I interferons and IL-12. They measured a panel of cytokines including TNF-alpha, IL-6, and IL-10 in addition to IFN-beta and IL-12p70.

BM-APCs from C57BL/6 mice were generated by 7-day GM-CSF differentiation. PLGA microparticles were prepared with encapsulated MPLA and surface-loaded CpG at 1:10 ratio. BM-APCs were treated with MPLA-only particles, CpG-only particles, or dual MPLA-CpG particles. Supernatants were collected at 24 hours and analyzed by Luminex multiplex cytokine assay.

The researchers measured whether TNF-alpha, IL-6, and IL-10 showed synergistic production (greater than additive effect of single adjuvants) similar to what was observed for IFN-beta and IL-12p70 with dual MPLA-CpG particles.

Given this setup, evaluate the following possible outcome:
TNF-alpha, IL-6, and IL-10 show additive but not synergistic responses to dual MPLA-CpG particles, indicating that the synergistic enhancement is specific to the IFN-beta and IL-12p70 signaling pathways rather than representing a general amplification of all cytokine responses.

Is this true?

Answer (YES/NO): NO